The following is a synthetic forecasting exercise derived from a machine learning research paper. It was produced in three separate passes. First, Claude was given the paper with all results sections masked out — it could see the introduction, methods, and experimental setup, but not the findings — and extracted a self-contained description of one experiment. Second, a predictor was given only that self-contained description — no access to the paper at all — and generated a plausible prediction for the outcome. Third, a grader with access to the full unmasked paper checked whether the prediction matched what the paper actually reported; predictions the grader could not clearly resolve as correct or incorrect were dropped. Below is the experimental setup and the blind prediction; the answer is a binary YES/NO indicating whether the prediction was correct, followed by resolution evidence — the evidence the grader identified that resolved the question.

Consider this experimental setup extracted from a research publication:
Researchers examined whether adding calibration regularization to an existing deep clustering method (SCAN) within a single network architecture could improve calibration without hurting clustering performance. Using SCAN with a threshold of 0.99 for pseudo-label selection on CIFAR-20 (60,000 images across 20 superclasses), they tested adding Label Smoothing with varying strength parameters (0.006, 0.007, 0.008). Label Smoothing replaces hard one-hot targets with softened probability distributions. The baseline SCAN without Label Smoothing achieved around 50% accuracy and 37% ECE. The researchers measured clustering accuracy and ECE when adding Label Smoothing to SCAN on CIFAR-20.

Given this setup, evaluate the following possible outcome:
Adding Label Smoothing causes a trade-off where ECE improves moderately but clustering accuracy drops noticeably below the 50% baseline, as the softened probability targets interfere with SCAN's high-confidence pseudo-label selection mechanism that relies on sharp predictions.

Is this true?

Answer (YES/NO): NO